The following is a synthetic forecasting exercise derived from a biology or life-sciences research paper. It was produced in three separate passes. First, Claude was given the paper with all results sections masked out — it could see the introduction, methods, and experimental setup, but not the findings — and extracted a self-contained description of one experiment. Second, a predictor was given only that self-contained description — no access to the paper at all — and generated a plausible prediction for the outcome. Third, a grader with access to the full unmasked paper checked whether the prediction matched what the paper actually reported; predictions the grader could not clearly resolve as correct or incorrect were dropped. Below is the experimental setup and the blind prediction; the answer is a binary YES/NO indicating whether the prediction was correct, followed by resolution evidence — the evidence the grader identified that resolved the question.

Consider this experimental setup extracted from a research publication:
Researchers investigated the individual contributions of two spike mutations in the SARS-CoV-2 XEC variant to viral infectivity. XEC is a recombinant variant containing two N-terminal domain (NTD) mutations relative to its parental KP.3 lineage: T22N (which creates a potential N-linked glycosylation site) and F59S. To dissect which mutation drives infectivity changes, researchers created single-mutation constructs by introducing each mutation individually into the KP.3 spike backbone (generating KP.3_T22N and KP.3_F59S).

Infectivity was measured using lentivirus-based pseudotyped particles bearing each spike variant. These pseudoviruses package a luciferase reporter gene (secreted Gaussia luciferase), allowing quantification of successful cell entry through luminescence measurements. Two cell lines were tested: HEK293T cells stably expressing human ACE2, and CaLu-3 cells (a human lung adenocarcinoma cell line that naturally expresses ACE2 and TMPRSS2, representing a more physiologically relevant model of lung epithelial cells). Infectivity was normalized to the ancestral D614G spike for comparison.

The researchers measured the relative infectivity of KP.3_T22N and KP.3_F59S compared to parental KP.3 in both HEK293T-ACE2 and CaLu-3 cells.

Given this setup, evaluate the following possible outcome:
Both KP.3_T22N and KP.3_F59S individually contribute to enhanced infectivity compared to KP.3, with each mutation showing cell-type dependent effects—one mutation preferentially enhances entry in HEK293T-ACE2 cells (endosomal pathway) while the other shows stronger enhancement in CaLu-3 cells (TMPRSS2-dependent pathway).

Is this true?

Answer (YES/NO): NO